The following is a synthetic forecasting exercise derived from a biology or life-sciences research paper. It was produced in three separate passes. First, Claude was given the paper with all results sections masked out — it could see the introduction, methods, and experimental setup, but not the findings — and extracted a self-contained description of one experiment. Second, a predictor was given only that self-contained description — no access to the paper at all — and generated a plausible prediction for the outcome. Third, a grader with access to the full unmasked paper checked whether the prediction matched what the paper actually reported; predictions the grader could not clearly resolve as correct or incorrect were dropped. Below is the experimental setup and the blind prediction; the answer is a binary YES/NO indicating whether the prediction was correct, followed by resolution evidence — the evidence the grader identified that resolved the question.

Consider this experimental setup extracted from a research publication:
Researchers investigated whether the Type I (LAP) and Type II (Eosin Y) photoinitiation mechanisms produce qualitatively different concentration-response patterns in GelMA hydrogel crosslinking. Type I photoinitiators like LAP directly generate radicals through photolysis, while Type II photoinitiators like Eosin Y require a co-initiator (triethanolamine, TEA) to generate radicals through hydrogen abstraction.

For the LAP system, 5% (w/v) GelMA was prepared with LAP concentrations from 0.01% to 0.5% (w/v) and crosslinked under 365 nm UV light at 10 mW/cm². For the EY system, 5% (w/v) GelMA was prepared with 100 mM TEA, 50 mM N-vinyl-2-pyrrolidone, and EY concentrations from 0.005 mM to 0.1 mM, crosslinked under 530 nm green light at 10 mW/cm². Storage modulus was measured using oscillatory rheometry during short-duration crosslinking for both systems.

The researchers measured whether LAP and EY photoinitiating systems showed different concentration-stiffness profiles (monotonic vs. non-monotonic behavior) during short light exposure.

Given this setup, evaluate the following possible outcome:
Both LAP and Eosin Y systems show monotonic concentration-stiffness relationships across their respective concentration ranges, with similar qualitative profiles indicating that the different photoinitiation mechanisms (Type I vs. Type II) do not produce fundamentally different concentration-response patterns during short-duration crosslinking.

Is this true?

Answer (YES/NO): NO